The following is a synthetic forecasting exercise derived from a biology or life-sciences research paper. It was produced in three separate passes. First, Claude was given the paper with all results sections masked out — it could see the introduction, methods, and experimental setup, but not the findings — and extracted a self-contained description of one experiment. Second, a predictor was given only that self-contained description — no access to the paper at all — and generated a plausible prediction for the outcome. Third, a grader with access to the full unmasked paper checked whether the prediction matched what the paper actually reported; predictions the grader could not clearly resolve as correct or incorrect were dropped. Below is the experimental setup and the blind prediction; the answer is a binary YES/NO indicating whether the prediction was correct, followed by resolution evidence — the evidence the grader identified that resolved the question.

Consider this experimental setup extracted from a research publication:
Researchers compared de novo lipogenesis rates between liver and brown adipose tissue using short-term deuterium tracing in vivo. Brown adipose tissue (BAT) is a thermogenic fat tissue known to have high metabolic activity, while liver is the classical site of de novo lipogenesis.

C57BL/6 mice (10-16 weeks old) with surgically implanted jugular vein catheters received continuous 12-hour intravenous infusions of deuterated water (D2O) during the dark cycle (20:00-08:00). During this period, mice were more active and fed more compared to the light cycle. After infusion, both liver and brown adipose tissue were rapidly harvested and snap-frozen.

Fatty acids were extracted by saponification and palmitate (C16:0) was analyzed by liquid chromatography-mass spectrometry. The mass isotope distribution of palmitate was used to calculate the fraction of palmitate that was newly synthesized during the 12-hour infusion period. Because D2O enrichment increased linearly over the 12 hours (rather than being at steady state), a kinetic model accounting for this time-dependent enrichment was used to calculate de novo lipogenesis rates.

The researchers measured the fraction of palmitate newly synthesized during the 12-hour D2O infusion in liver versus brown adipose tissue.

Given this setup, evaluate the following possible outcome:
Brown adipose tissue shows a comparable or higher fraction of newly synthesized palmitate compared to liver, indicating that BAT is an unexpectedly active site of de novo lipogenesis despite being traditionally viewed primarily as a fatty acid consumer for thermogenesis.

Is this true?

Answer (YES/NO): YES